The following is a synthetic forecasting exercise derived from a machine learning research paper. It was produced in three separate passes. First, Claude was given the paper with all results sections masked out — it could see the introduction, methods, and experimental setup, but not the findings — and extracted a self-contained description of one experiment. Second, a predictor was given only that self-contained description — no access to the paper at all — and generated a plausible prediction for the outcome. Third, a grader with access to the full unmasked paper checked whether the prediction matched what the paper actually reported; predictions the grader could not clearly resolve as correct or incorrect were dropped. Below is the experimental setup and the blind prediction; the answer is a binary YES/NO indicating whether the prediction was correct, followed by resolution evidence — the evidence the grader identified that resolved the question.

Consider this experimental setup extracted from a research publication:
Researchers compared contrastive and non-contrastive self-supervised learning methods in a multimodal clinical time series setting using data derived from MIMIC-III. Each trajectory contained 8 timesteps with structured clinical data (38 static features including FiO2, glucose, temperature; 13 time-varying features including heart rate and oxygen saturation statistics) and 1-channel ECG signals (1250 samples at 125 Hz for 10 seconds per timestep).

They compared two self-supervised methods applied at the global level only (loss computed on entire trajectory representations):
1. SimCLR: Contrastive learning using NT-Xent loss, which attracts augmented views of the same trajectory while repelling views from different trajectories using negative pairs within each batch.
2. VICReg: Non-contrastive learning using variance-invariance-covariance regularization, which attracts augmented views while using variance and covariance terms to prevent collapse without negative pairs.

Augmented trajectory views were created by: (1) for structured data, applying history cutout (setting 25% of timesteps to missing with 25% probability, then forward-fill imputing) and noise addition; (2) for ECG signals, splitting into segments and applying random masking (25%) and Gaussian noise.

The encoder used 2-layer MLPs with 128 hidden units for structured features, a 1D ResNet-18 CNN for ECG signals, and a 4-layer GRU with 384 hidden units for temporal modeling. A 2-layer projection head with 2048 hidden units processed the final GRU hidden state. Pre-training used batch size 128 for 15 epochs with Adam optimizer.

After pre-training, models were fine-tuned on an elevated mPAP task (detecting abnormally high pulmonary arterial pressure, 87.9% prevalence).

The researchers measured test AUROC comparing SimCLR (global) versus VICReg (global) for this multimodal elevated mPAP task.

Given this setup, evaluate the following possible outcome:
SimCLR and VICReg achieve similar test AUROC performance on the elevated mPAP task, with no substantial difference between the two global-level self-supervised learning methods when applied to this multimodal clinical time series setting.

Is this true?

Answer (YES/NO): NO